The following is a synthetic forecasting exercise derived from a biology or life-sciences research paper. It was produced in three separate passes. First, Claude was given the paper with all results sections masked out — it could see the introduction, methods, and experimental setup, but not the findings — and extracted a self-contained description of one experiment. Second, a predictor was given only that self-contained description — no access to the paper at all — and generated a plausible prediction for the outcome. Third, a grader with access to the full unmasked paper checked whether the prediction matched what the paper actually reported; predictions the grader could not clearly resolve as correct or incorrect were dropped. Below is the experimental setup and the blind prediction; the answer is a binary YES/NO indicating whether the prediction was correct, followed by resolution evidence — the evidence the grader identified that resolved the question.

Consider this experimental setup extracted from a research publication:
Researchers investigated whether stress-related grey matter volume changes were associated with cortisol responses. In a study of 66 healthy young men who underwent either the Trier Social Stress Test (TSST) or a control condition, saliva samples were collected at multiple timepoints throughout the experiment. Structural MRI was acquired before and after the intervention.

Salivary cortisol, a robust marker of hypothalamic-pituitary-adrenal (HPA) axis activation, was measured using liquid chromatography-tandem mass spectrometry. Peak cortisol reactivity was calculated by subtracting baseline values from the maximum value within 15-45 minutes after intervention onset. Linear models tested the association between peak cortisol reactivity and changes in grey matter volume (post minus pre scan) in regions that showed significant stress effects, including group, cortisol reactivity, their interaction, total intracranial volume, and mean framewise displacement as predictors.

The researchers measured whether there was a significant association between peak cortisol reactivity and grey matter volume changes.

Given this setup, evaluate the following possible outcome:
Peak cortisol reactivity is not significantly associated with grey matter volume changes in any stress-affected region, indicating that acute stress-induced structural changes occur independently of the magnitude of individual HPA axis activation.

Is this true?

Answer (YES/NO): YES